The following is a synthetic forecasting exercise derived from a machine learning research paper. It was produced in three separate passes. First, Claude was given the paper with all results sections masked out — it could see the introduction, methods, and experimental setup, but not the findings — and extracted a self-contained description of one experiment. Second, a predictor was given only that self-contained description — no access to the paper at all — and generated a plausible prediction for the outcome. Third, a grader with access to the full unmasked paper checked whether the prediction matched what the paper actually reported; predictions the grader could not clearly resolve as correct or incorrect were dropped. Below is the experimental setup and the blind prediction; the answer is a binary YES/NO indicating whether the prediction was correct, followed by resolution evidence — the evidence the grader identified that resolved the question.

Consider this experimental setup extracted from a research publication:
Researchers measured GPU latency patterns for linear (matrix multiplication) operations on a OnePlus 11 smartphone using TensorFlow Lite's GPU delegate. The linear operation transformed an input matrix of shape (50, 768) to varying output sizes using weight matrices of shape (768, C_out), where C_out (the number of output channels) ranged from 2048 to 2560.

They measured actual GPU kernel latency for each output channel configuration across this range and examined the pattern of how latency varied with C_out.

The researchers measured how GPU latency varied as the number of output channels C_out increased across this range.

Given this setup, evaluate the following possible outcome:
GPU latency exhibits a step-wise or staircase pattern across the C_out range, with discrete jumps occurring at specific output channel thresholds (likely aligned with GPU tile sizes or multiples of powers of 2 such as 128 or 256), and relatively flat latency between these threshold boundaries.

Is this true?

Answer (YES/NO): NO